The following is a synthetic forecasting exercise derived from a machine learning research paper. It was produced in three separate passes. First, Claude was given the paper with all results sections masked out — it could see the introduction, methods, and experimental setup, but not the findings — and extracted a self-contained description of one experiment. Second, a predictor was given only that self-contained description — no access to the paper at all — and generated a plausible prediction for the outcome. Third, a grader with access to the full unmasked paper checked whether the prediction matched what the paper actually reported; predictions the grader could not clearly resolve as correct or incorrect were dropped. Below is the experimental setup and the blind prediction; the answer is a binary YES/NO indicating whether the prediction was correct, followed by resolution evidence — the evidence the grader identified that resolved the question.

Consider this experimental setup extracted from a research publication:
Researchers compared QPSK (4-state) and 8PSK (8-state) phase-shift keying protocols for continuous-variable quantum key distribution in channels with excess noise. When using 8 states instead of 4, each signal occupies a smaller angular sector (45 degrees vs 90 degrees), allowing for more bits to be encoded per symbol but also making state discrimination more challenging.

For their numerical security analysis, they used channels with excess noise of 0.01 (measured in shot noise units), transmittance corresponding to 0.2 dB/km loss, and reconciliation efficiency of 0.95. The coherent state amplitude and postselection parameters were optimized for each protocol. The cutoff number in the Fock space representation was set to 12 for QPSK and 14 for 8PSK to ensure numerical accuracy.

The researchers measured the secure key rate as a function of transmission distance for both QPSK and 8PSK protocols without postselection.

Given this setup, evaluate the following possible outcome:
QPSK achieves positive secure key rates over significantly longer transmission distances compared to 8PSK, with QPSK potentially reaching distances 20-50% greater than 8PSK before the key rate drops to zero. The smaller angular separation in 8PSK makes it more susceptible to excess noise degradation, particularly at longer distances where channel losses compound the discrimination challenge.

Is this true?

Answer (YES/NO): NO